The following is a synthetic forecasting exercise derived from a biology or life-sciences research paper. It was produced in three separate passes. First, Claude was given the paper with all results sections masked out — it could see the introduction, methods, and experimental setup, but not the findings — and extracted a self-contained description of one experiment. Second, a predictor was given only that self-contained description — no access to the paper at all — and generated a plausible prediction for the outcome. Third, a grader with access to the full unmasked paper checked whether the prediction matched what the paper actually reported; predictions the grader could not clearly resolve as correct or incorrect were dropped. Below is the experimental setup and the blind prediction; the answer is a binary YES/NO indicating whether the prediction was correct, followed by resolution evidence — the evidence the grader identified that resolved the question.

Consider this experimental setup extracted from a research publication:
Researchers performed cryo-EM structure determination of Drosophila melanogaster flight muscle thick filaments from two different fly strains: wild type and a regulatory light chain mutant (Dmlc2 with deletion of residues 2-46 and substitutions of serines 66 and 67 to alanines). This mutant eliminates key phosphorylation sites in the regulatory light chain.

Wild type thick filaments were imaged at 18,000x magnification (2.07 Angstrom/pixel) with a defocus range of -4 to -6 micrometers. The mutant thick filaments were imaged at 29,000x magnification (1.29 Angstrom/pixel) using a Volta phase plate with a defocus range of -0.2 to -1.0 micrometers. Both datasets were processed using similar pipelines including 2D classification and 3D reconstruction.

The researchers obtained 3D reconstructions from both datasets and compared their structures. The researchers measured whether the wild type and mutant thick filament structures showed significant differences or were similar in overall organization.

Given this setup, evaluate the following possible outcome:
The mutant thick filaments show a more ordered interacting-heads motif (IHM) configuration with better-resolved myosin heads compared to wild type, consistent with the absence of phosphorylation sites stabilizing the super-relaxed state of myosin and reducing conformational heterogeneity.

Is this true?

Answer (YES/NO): NO